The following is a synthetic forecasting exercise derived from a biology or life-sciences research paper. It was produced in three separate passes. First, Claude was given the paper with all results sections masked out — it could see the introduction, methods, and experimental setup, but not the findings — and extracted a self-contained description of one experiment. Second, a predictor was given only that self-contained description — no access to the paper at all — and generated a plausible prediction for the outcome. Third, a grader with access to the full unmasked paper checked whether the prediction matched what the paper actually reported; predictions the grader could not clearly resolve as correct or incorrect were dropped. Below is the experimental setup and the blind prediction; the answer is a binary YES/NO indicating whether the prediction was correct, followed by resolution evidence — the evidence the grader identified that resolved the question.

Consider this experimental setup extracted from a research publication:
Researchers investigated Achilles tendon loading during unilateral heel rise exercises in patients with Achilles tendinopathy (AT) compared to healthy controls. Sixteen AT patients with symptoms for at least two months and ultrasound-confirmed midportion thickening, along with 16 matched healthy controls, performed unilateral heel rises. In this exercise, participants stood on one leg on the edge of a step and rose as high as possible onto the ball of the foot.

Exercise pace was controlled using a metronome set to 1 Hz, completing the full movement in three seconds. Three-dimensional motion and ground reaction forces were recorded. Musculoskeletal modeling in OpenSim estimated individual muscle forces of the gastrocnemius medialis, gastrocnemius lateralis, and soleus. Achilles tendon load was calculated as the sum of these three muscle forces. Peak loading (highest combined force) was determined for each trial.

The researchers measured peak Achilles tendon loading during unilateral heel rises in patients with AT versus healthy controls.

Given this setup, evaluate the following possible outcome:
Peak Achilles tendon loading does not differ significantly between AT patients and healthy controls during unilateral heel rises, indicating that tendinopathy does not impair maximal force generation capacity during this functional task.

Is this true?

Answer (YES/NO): YES